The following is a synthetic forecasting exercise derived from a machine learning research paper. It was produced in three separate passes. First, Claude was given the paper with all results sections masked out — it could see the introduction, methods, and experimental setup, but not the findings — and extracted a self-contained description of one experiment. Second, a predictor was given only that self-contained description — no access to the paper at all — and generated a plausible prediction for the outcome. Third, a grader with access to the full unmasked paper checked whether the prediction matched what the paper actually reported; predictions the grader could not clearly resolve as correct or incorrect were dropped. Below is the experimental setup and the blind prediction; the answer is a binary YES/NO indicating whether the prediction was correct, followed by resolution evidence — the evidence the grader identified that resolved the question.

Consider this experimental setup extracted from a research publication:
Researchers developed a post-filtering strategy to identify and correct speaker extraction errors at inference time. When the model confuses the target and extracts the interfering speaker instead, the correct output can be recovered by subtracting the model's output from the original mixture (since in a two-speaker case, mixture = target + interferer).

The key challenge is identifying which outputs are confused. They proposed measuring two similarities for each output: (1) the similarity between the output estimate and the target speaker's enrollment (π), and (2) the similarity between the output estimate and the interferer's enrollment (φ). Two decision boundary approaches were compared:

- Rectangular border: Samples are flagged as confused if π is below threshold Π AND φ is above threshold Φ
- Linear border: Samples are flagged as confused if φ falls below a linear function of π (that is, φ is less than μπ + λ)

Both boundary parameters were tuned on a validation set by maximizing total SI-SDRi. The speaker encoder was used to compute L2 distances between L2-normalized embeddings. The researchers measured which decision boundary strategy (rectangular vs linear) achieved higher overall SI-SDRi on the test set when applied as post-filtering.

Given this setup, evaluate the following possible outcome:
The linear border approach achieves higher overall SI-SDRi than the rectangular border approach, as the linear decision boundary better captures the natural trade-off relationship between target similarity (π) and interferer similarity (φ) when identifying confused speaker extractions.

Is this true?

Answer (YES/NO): YES